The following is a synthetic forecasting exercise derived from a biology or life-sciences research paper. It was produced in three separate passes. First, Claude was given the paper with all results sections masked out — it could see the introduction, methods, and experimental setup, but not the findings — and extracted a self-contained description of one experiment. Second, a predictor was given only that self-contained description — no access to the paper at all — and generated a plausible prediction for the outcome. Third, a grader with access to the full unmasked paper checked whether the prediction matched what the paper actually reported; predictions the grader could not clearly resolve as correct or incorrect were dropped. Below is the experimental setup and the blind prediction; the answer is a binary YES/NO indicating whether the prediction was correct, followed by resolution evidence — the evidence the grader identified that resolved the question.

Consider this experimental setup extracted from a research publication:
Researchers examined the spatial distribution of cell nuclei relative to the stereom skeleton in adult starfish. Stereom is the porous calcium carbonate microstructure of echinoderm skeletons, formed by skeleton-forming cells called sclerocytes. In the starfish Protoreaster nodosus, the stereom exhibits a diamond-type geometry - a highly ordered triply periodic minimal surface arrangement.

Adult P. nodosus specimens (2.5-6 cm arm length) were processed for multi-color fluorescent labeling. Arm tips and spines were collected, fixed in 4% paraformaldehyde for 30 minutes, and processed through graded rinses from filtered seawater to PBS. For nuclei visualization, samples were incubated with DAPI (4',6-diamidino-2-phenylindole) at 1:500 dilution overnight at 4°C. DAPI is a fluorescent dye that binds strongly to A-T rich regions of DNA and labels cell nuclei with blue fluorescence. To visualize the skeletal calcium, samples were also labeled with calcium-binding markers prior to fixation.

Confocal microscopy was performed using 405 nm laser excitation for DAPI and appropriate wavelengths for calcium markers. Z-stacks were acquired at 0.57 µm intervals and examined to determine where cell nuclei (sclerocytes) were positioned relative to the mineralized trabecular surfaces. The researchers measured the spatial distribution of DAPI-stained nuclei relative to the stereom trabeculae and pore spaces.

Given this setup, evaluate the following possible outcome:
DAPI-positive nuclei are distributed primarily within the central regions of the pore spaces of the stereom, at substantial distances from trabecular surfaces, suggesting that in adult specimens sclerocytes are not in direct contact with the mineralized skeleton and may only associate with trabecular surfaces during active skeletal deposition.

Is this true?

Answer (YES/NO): NO